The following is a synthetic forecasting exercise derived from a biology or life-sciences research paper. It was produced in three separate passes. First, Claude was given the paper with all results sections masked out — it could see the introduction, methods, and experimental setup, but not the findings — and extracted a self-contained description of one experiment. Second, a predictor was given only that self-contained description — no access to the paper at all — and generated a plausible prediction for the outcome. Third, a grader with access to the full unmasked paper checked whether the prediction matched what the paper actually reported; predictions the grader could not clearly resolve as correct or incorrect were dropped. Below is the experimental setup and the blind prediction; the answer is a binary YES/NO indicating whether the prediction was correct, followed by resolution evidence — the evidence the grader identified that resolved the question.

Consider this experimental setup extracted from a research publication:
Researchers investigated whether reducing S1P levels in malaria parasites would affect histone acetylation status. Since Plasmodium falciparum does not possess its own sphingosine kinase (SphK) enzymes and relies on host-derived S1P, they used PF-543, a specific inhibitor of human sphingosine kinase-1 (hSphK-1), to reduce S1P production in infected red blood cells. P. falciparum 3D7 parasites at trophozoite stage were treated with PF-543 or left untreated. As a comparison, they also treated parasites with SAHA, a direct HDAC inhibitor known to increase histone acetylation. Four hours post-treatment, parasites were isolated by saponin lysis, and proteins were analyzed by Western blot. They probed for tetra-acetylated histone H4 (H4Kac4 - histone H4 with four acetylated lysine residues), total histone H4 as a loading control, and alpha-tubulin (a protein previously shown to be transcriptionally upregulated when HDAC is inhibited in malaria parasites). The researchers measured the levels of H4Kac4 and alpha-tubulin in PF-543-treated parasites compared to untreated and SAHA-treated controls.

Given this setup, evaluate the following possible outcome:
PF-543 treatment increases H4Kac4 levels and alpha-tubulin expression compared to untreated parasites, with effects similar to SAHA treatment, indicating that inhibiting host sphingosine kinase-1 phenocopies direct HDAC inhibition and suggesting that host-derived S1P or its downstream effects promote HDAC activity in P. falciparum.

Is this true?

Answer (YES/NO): NO